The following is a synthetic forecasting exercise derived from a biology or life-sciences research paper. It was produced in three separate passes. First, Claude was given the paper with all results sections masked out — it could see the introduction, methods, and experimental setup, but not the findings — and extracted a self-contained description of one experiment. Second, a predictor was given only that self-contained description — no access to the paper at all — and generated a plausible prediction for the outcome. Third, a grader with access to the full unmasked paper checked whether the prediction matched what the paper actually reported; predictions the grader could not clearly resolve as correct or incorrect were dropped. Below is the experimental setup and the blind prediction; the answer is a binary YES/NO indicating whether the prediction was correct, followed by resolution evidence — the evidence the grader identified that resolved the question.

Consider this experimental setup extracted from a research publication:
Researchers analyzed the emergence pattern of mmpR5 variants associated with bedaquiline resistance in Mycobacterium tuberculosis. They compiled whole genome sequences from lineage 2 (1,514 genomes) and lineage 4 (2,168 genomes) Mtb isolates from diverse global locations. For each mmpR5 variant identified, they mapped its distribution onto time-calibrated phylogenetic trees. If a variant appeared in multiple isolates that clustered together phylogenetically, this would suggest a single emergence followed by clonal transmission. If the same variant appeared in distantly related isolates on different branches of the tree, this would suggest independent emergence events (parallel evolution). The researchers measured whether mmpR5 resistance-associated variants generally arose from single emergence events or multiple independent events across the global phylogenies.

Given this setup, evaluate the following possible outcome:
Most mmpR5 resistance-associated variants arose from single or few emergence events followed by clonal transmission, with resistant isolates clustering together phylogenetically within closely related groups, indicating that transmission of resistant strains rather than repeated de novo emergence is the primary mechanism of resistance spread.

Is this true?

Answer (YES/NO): NO